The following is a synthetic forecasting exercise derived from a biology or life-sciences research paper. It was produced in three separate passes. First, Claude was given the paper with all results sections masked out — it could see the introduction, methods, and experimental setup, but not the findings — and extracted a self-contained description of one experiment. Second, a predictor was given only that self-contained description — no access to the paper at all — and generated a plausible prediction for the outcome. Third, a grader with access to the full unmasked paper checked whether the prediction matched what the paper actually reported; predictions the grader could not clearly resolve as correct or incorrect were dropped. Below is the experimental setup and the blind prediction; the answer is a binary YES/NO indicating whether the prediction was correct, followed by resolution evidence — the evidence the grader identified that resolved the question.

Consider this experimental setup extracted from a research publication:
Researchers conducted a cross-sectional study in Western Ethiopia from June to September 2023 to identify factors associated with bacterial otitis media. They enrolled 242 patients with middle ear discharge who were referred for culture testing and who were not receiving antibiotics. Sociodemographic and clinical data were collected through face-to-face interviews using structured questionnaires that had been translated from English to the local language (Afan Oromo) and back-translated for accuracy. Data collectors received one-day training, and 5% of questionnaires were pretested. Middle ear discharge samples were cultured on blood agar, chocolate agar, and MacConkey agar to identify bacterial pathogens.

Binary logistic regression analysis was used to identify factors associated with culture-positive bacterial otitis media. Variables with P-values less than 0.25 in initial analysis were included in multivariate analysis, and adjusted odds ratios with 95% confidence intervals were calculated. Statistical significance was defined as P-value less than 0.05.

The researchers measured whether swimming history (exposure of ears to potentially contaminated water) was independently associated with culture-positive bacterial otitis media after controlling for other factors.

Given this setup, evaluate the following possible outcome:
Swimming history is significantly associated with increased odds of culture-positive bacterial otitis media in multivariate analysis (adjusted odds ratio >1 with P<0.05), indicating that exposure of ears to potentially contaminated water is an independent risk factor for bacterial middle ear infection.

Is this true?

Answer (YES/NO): NO